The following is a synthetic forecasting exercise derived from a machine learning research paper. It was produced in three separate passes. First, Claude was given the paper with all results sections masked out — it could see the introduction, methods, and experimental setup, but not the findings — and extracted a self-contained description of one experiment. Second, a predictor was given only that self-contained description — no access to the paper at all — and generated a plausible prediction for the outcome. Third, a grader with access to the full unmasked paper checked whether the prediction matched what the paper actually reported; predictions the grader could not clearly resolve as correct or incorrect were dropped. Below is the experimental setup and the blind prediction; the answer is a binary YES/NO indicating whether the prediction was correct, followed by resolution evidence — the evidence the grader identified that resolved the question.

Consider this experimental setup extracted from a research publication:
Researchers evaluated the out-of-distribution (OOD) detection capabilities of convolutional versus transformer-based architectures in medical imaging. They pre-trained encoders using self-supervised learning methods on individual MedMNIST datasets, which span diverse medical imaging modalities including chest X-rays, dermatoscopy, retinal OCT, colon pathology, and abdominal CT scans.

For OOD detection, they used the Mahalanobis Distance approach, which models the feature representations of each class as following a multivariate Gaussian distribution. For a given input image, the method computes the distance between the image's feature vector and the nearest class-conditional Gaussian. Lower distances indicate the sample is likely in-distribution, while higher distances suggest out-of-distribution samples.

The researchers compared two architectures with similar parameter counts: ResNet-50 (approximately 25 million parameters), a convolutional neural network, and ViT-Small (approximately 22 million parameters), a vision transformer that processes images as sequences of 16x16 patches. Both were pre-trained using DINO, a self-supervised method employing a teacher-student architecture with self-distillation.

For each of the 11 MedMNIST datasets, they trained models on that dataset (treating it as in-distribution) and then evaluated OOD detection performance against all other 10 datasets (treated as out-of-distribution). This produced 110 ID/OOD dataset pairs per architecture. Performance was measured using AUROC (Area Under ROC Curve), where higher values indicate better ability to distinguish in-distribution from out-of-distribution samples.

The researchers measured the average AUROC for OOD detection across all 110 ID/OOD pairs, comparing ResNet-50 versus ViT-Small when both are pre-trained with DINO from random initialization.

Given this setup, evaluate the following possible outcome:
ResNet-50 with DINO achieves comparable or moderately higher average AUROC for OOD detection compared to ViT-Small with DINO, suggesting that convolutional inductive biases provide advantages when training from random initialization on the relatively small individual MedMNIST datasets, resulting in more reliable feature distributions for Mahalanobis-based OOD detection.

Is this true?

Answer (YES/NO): NO